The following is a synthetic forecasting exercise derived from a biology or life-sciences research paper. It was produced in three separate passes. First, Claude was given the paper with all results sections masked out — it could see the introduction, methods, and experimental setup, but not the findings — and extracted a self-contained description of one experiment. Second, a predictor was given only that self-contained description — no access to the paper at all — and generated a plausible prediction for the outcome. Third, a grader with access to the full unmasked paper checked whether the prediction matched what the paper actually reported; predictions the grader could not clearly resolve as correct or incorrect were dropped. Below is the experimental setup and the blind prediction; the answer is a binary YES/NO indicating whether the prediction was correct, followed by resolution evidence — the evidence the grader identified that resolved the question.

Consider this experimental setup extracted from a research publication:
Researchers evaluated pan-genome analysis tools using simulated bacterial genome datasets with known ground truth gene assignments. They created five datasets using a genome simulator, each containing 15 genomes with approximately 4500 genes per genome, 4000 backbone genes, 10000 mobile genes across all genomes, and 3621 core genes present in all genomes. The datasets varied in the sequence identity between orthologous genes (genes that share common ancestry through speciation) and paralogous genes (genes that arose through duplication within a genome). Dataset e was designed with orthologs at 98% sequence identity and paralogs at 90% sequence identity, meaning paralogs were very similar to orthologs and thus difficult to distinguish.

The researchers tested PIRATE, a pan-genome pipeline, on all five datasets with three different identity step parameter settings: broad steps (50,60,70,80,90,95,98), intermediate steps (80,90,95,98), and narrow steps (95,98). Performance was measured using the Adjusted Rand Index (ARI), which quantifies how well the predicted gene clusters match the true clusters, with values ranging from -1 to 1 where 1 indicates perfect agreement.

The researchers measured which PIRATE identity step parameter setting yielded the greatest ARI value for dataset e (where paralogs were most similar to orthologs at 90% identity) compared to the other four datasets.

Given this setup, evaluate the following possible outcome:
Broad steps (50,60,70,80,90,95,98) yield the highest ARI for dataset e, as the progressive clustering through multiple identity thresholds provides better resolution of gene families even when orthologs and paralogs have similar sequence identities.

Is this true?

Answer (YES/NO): NO